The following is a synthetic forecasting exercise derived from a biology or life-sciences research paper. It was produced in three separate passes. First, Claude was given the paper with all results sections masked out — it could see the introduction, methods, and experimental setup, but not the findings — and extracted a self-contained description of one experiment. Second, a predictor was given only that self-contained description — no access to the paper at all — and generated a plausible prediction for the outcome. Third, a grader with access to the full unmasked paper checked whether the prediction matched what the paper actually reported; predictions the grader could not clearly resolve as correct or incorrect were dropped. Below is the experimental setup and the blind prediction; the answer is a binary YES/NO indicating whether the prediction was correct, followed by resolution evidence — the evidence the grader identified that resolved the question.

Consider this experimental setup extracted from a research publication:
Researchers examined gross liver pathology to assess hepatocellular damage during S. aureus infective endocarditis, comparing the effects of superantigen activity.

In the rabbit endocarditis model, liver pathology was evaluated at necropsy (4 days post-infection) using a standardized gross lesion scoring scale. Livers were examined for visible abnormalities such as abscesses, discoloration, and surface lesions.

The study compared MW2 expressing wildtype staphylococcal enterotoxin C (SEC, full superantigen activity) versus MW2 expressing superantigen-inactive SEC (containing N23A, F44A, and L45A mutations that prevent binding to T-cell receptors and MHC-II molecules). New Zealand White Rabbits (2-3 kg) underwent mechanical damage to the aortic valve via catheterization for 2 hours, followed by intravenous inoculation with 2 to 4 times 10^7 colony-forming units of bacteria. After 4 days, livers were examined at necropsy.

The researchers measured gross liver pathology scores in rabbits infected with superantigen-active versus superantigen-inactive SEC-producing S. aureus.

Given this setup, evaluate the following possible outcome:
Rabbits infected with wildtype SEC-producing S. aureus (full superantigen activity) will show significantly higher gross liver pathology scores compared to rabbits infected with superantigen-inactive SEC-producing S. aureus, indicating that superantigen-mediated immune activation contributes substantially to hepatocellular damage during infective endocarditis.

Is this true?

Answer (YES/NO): NO